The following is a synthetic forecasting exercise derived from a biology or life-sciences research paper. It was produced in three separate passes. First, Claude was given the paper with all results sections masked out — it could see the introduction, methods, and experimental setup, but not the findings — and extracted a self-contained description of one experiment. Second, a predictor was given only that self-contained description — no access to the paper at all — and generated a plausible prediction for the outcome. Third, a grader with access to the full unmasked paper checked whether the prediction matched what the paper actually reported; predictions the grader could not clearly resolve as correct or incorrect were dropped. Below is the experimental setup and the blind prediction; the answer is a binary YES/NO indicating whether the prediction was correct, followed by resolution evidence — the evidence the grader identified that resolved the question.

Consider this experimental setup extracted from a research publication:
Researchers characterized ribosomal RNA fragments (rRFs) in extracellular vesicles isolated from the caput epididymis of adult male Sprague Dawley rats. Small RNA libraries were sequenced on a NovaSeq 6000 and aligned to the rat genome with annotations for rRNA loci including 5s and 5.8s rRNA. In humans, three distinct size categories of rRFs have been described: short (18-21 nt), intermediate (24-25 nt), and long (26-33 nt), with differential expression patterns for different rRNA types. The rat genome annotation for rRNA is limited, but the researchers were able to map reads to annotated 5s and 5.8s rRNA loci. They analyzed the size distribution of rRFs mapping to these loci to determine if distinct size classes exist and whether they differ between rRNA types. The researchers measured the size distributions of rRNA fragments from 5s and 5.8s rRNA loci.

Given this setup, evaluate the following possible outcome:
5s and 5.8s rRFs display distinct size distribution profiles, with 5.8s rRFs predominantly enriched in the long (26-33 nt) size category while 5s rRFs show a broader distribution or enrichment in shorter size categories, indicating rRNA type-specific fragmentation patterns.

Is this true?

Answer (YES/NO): NO